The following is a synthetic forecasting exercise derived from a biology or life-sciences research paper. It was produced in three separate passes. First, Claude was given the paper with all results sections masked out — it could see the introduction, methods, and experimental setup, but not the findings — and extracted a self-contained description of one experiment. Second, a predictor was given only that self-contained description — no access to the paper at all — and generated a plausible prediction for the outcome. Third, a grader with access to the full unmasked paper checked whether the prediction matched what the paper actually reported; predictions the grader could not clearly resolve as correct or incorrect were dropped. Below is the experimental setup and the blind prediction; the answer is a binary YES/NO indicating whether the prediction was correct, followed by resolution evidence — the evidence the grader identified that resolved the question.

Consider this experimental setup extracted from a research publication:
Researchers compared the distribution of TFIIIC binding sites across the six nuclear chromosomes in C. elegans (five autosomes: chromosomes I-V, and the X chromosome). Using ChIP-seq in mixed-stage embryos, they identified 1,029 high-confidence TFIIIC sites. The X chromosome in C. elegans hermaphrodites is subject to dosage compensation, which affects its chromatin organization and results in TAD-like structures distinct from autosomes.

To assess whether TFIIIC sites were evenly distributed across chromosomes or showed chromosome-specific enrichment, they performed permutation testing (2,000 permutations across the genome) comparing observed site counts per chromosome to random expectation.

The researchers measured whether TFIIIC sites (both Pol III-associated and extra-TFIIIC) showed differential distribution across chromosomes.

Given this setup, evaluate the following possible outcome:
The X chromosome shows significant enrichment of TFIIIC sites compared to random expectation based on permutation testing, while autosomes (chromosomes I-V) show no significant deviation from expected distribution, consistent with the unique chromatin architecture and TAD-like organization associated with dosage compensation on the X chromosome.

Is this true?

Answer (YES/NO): NO